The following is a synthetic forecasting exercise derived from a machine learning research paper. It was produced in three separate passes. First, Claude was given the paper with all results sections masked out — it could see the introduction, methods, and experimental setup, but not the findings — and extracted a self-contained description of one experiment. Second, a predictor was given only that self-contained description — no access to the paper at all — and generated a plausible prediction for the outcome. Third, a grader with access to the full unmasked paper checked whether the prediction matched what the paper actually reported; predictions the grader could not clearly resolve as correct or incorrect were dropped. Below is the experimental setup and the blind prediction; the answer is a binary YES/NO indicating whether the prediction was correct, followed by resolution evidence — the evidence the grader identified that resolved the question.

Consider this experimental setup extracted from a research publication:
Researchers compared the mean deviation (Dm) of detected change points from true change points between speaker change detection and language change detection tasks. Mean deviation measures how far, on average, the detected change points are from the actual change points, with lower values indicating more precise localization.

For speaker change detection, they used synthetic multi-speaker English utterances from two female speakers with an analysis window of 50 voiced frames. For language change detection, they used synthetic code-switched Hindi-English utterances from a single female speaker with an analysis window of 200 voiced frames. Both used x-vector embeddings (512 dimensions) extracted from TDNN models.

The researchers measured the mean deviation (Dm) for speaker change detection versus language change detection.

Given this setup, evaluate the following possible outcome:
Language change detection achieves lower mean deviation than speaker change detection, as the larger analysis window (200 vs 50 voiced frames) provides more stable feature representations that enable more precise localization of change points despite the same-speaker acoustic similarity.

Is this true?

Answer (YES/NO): NO